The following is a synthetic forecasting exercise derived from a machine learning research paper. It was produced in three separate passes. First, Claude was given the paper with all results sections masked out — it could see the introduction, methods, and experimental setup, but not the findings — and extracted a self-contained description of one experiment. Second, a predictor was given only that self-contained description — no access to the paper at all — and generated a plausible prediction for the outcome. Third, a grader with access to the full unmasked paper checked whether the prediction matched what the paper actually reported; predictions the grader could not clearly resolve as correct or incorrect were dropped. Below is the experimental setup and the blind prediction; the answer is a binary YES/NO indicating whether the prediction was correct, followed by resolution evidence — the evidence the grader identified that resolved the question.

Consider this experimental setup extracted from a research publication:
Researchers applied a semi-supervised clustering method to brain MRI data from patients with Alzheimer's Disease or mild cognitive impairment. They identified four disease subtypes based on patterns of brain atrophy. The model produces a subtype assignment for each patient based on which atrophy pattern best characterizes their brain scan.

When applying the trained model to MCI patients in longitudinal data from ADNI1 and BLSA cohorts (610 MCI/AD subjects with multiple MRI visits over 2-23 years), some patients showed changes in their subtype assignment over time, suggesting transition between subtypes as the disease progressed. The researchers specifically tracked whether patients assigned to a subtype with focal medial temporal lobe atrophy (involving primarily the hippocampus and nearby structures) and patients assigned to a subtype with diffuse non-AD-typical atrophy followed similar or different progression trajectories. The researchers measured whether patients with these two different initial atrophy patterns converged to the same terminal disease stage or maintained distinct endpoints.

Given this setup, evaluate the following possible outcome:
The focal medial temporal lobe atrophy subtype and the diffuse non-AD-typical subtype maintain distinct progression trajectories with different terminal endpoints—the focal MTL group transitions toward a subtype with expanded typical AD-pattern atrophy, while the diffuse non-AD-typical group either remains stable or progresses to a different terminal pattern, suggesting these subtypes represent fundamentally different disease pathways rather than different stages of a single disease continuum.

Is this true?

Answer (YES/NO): NO